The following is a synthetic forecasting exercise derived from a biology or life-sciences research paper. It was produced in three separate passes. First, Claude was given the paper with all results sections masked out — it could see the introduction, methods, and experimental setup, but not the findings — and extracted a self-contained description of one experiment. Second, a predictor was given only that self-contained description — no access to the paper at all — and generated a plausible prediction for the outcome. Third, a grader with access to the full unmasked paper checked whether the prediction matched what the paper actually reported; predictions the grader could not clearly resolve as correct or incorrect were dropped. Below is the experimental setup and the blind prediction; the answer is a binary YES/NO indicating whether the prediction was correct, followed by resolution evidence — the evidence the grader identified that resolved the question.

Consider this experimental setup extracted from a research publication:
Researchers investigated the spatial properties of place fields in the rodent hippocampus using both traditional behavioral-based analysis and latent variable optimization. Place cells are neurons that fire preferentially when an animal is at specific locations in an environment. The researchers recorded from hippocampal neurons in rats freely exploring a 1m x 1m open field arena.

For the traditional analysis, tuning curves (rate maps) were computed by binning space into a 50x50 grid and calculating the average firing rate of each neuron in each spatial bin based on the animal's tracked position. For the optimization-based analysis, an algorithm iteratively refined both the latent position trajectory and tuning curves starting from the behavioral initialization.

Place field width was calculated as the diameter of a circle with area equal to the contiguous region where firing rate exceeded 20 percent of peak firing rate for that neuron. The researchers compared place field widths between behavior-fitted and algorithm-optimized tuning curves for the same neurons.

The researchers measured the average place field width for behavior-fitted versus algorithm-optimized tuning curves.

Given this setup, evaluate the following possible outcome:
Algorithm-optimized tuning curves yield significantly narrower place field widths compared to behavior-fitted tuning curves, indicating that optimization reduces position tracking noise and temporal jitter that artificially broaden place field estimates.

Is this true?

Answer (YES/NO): YES